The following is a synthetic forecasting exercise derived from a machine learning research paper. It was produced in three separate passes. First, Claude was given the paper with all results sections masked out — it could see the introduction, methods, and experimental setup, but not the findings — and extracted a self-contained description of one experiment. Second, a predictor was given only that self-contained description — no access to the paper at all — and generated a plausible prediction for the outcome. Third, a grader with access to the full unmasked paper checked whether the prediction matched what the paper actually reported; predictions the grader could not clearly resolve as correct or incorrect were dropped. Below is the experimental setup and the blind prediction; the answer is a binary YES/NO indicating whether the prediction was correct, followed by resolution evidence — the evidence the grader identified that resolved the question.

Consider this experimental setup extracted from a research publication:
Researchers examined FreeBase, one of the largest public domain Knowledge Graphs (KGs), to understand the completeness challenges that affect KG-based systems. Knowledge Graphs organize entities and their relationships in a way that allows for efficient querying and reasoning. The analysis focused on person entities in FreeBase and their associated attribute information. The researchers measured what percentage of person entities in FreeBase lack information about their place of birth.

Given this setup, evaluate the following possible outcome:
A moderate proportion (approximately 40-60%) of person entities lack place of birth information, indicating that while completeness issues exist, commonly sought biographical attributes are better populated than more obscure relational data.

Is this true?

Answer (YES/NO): NO